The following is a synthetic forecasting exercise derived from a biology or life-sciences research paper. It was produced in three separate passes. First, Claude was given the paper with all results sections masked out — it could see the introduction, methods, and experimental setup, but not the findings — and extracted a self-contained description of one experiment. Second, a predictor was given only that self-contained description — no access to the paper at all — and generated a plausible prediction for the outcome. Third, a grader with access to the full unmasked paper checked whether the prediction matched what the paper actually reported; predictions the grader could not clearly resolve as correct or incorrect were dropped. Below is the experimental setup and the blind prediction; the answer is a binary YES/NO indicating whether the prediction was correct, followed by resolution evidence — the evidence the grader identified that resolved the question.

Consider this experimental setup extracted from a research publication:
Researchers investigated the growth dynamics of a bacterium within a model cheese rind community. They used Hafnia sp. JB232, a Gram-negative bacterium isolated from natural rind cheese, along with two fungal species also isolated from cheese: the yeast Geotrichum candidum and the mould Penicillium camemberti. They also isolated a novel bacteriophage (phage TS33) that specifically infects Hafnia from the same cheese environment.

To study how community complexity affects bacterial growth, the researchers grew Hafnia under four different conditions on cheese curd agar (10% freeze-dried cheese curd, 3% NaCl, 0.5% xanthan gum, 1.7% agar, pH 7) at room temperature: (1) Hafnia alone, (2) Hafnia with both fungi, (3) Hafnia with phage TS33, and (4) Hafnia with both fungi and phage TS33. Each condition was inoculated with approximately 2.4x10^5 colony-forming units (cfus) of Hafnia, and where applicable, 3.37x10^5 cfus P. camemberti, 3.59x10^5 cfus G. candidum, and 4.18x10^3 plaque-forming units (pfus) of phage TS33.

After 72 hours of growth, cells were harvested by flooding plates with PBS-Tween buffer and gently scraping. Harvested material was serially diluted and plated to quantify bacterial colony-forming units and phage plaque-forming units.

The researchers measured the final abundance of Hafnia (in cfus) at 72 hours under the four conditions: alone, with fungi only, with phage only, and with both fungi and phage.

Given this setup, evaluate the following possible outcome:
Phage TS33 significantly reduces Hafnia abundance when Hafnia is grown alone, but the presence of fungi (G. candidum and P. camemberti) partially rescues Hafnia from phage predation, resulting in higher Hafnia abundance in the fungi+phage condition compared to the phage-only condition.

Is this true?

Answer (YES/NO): NO